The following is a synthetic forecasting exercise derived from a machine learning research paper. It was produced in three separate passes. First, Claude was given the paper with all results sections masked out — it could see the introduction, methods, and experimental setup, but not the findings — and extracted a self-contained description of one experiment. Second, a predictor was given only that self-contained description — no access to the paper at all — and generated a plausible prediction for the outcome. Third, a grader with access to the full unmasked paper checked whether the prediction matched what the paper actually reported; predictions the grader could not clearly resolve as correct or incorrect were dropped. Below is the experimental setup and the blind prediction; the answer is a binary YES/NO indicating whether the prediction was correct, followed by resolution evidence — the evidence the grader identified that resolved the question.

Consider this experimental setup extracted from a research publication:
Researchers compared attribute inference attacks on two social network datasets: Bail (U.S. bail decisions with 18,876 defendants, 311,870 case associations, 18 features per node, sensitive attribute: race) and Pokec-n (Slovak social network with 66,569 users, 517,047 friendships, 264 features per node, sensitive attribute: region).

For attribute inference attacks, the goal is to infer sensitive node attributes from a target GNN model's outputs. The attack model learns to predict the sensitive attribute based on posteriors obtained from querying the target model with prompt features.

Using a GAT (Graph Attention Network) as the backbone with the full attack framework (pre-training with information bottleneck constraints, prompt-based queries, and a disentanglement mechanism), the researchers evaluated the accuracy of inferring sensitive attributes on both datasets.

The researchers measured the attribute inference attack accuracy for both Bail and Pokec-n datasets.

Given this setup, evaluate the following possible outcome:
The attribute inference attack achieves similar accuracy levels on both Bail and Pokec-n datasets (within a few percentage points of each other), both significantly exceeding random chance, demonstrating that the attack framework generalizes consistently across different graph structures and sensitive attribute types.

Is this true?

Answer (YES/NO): NO